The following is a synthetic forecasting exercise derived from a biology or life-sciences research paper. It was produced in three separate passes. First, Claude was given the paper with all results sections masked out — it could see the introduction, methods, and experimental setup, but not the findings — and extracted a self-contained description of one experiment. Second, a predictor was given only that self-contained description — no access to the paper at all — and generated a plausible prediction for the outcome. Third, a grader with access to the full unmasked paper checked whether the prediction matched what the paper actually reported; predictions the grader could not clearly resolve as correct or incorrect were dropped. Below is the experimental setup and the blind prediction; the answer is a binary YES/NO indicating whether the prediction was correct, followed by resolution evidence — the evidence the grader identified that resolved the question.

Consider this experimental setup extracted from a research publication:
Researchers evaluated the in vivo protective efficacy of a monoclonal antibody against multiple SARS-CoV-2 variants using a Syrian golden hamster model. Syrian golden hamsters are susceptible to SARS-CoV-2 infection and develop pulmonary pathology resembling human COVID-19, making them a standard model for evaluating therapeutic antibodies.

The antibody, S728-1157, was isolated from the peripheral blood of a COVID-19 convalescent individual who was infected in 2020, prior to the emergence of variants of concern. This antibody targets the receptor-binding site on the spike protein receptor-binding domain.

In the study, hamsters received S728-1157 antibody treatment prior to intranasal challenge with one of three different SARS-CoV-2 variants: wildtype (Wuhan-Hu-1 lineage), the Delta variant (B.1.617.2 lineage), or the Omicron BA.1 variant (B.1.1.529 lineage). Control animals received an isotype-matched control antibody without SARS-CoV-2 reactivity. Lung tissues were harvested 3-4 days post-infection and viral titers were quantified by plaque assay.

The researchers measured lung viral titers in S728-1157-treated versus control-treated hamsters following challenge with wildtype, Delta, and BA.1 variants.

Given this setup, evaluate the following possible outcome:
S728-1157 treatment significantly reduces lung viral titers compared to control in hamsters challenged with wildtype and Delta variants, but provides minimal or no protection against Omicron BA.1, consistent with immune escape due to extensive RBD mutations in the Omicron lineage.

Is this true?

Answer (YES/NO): NO